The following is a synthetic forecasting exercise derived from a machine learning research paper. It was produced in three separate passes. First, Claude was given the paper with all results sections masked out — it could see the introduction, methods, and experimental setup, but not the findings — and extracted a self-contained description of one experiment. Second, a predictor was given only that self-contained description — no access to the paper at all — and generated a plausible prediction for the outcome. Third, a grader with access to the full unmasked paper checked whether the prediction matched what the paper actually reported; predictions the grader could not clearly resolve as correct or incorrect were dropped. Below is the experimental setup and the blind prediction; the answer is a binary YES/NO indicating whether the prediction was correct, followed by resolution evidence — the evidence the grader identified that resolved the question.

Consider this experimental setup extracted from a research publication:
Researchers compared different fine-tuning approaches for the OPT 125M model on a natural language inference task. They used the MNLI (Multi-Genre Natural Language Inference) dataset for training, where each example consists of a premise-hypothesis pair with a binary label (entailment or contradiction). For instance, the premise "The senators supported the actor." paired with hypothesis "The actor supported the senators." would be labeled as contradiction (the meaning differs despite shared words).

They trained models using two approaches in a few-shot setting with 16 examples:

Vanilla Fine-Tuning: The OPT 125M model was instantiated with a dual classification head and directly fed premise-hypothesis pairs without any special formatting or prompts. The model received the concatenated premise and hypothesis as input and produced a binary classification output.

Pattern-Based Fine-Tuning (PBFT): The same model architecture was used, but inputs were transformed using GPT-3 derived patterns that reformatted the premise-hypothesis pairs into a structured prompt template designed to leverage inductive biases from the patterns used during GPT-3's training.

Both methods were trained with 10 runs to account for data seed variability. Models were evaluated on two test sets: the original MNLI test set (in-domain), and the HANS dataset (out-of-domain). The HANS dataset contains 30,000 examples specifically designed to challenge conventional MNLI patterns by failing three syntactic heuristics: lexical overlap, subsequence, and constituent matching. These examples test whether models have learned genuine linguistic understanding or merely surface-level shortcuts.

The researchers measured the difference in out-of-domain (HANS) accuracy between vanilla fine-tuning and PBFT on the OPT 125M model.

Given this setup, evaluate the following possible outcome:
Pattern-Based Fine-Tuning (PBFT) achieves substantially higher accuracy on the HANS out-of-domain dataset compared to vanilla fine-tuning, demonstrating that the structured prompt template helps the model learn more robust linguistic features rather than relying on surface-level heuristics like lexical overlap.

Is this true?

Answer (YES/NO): NO